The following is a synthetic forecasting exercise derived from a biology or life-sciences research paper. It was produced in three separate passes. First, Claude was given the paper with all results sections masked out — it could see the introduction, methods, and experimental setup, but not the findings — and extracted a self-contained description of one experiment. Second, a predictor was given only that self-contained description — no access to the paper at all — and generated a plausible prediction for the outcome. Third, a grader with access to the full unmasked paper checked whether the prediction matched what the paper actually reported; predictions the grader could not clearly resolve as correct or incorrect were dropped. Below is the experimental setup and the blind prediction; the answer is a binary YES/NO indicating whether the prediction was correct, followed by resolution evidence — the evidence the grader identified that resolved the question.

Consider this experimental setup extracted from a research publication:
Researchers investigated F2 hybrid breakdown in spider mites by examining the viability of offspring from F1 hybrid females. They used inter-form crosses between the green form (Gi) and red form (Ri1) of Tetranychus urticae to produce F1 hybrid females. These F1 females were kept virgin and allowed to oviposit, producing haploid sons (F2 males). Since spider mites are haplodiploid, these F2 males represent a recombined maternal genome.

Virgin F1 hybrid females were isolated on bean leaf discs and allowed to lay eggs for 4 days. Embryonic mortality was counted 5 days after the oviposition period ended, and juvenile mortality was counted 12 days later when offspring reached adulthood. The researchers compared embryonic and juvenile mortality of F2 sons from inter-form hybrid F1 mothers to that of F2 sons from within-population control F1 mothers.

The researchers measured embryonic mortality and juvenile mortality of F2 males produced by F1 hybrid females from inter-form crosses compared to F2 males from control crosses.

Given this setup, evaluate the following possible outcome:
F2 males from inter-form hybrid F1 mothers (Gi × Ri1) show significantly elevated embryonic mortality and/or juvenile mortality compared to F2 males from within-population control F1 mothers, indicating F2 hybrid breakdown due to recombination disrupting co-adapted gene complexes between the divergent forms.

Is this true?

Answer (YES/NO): YES